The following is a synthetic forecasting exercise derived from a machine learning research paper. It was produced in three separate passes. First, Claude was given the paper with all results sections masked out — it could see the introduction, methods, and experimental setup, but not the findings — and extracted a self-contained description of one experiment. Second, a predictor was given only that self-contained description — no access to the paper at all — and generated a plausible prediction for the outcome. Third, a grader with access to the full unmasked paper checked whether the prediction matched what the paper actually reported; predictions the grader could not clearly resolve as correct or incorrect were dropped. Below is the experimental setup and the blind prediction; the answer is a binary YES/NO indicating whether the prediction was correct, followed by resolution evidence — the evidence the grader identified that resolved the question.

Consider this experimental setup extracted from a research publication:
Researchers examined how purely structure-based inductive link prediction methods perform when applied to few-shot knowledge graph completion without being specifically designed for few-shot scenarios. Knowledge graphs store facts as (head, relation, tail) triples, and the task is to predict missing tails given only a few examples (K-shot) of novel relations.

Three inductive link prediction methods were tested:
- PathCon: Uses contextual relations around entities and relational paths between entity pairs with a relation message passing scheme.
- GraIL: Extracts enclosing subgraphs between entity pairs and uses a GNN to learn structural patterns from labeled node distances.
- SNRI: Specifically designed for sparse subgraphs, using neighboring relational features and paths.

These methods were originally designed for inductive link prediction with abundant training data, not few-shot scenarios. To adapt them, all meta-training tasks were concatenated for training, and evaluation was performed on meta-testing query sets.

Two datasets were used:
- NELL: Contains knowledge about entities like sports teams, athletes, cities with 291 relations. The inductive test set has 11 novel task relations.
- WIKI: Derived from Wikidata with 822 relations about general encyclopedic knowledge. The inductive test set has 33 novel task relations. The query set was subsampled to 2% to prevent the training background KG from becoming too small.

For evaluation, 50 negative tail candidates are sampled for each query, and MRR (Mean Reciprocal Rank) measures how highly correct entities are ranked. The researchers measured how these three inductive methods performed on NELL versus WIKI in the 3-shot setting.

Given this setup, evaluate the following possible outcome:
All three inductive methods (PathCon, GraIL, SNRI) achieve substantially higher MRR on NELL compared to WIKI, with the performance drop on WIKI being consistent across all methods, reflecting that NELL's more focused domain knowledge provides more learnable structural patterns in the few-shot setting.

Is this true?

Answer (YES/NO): NO